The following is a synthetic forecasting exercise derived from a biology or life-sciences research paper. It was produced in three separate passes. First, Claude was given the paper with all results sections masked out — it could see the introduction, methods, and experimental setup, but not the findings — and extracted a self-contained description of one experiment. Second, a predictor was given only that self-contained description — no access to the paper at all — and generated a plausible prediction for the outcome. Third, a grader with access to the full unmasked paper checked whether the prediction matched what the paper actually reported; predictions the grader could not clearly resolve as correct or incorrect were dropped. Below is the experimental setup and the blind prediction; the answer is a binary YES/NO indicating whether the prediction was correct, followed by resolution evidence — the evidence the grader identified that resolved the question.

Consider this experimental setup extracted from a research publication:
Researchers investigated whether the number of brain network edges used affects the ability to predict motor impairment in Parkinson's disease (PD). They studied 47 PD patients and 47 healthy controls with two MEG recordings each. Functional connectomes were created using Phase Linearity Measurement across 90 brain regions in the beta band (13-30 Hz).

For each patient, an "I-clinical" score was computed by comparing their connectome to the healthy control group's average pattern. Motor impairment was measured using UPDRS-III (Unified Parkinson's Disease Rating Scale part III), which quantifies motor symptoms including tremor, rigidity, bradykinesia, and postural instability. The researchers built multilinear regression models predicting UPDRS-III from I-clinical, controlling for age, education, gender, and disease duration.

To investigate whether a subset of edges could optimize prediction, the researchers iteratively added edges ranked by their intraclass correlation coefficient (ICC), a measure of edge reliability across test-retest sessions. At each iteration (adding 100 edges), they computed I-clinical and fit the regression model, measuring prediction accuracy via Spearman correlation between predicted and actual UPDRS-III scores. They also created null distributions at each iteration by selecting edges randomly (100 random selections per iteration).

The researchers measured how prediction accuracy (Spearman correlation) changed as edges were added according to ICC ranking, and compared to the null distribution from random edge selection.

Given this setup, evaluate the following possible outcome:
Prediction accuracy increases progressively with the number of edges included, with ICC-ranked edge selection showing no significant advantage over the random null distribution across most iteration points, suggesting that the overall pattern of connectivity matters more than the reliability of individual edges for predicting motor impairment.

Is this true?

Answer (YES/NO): NO